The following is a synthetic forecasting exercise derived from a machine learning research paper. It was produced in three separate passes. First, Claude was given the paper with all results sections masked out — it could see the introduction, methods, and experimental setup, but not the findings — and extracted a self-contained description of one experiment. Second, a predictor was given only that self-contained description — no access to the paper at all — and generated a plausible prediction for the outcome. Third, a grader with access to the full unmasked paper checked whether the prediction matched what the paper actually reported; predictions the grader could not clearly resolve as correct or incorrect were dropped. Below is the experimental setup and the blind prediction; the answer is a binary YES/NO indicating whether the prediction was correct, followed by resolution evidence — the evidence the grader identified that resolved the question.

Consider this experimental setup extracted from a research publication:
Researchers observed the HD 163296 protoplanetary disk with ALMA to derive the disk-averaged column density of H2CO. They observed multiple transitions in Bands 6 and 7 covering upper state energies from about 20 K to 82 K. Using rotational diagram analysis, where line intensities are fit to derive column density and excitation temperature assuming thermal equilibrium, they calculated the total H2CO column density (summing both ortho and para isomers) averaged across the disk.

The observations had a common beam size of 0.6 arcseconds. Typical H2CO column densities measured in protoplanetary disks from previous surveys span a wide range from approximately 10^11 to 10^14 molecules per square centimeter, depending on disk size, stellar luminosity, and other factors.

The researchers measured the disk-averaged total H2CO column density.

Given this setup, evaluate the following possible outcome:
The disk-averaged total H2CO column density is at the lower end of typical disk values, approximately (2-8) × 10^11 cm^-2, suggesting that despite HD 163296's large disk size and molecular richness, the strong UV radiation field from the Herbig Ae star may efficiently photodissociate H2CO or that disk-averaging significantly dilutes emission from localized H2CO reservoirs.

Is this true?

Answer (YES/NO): NO